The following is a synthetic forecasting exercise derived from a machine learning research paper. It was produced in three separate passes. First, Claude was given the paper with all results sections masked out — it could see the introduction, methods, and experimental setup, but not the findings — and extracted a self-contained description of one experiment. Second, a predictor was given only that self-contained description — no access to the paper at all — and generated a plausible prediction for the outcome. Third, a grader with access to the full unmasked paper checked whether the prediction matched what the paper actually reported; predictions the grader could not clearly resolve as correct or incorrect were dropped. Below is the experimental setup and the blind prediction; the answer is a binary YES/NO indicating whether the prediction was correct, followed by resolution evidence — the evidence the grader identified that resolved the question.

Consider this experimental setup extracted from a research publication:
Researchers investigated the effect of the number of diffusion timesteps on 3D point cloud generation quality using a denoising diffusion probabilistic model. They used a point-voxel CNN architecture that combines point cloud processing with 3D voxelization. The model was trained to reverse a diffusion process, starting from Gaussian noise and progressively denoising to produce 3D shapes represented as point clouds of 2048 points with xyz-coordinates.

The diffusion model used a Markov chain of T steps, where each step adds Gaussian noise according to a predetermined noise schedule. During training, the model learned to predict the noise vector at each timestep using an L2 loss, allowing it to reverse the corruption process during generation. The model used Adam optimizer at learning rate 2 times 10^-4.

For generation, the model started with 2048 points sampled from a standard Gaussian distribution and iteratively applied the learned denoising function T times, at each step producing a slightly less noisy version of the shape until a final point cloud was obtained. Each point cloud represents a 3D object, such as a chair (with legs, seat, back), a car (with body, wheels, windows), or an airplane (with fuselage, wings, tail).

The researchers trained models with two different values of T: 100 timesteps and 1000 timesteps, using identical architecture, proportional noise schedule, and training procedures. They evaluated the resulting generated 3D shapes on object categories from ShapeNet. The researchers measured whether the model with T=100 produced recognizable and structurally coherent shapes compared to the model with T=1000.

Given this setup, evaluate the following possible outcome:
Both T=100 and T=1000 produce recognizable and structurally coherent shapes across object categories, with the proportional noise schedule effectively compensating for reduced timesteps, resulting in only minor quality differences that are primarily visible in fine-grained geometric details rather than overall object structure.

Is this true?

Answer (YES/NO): NO